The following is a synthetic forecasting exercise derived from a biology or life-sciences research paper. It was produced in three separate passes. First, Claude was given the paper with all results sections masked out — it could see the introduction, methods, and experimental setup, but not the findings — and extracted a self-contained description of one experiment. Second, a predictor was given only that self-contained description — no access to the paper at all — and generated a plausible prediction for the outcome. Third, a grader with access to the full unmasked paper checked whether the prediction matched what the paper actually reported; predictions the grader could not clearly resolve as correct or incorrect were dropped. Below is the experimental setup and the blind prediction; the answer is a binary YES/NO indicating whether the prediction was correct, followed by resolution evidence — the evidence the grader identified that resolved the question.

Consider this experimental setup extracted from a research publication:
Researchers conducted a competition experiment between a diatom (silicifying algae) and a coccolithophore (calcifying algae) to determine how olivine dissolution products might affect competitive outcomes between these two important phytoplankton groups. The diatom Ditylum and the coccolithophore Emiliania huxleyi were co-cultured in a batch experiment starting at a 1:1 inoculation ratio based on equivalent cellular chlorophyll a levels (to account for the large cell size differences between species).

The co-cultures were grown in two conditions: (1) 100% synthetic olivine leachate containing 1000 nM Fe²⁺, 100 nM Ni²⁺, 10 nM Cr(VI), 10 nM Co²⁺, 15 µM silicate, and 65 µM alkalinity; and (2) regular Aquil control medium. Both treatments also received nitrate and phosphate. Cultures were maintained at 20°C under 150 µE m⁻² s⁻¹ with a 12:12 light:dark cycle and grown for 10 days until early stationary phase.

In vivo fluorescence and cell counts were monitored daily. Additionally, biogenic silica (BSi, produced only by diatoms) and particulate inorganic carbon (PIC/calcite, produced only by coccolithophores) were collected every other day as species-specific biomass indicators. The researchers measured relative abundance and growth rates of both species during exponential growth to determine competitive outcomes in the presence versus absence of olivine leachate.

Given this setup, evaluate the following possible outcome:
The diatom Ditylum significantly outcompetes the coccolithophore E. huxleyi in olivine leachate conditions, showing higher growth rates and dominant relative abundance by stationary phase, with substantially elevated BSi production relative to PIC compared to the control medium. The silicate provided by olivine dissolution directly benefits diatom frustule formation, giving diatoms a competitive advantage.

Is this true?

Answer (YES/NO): NO